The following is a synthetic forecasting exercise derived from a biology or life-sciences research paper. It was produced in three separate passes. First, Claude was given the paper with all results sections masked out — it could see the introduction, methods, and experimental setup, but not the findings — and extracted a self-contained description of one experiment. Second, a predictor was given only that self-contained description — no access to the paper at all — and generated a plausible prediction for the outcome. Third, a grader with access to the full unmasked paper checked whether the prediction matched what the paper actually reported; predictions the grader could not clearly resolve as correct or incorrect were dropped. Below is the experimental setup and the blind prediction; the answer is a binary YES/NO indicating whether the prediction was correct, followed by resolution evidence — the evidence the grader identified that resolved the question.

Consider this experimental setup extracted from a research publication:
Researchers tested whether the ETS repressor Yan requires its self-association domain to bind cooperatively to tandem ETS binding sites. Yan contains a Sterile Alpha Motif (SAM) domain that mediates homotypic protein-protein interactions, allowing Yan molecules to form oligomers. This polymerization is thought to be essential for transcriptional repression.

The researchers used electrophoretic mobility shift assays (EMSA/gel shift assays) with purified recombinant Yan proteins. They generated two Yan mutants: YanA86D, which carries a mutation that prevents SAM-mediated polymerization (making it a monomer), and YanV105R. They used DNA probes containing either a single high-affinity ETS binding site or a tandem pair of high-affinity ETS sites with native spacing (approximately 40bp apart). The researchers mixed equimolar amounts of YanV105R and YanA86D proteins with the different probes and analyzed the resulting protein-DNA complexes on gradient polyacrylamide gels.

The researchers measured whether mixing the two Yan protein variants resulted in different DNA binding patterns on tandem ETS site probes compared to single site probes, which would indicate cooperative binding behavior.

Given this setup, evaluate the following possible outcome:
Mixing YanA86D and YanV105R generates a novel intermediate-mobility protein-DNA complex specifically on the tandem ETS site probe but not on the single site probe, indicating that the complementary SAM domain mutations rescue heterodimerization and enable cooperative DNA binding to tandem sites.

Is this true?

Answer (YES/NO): NO